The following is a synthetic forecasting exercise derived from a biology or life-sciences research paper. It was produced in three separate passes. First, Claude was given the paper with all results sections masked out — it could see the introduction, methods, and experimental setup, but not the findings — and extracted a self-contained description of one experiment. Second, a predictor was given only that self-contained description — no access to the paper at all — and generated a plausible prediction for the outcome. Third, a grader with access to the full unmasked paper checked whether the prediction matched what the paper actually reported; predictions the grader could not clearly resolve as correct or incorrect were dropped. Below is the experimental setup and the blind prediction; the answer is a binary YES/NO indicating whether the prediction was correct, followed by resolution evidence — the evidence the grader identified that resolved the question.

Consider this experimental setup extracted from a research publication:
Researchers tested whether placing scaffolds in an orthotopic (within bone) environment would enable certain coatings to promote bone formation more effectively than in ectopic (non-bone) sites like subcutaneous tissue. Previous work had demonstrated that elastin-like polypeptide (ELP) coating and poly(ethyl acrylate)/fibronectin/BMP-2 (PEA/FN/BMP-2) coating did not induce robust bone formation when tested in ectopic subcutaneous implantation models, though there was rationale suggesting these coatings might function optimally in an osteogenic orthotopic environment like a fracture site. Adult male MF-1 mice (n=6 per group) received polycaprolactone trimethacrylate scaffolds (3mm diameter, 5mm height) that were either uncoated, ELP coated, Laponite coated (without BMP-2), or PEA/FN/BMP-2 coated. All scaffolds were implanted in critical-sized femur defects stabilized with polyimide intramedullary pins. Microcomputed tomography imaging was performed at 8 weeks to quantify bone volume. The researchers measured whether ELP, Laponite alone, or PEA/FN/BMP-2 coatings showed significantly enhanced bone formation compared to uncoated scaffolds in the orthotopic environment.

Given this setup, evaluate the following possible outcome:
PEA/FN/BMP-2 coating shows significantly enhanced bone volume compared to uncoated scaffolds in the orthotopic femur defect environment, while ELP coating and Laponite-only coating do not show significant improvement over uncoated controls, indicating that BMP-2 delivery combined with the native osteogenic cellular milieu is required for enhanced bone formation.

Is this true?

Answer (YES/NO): NO